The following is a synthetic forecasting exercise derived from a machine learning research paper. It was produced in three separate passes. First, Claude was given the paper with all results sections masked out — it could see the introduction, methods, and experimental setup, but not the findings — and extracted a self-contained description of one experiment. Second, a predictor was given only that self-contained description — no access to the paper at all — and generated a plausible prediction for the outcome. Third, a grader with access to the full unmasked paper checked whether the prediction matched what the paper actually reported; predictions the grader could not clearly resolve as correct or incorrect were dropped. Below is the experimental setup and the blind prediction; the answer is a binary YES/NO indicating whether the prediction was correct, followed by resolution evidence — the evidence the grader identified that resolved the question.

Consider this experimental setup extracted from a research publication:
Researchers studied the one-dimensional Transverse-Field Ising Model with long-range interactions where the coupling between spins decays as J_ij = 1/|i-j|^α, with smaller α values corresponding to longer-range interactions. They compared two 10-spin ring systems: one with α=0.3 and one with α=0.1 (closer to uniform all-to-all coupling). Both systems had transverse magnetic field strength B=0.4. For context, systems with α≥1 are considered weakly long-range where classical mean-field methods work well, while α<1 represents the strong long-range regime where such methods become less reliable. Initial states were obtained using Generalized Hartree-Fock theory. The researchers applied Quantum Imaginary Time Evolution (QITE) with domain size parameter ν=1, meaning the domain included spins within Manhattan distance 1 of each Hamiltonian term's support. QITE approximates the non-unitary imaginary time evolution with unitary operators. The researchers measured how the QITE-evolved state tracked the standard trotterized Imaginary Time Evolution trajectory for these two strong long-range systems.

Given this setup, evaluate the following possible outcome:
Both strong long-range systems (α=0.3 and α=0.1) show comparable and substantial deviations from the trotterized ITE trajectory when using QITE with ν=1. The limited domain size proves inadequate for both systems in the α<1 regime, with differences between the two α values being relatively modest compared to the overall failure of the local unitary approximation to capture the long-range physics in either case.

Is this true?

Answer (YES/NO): YES